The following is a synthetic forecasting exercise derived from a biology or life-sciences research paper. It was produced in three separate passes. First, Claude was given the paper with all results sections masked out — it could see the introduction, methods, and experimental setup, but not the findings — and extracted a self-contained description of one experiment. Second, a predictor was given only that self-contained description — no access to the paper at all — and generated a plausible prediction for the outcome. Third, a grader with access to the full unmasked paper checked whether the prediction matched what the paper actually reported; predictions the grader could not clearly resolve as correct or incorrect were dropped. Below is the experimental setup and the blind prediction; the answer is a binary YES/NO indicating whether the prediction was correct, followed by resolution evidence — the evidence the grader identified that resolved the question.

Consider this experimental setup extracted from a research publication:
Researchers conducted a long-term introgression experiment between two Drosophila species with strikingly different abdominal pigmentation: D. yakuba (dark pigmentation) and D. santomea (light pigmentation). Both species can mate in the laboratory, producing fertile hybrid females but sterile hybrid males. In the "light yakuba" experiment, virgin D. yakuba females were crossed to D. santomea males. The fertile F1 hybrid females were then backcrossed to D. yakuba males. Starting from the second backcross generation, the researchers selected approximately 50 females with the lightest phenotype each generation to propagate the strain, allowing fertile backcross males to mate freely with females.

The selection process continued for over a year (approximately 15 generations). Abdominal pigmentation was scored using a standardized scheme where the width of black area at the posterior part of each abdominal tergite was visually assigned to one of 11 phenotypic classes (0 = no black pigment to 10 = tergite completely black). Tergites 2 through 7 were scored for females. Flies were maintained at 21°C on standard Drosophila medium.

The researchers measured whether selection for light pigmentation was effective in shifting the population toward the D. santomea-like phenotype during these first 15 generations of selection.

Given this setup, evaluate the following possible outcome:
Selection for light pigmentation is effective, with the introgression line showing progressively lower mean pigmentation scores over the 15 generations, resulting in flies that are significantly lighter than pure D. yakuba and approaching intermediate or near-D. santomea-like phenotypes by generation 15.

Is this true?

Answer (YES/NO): NO